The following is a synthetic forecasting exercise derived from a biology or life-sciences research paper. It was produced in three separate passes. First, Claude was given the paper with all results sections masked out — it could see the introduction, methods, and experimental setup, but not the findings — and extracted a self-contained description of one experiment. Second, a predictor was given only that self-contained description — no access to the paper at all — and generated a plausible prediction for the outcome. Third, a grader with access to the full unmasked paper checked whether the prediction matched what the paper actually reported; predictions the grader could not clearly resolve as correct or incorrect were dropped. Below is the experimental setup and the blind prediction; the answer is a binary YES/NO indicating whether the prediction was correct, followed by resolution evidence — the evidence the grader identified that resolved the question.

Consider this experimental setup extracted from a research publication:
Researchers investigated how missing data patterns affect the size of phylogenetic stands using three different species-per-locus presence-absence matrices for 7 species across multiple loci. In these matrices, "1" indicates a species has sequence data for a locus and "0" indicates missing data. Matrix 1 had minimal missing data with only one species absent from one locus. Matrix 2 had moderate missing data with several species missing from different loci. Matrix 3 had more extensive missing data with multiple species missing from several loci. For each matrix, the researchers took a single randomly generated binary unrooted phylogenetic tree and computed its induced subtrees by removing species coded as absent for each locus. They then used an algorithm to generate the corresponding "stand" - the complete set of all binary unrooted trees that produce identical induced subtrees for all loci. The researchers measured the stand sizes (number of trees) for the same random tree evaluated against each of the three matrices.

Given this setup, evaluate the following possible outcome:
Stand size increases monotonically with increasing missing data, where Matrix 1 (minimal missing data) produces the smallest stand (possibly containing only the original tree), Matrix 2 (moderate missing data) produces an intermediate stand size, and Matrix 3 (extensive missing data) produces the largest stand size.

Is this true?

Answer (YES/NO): NO